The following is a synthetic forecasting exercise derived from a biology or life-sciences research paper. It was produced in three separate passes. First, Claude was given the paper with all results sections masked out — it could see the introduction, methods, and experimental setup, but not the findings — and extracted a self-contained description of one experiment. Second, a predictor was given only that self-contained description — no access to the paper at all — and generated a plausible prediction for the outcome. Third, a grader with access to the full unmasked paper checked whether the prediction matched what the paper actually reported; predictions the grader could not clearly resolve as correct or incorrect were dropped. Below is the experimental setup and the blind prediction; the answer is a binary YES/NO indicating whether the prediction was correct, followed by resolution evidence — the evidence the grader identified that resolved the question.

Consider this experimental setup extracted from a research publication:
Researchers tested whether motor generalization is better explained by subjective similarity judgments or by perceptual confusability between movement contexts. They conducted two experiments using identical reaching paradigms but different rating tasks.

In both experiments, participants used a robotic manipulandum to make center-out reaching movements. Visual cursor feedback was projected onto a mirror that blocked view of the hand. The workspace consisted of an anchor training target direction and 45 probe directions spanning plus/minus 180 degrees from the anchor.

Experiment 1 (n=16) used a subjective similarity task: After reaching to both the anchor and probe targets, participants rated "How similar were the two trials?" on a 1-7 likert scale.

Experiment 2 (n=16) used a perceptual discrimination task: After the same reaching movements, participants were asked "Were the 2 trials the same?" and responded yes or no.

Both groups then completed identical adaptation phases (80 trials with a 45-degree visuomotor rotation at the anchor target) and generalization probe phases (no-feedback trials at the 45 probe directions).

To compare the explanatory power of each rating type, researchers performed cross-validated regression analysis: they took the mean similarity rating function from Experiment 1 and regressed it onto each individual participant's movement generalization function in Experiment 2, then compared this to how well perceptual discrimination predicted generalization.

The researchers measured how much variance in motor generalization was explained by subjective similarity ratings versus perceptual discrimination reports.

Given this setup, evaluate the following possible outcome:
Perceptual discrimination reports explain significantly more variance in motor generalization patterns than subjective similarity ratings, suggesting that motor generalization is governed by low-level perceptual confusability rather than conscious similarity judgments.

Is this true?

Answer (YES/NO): NO